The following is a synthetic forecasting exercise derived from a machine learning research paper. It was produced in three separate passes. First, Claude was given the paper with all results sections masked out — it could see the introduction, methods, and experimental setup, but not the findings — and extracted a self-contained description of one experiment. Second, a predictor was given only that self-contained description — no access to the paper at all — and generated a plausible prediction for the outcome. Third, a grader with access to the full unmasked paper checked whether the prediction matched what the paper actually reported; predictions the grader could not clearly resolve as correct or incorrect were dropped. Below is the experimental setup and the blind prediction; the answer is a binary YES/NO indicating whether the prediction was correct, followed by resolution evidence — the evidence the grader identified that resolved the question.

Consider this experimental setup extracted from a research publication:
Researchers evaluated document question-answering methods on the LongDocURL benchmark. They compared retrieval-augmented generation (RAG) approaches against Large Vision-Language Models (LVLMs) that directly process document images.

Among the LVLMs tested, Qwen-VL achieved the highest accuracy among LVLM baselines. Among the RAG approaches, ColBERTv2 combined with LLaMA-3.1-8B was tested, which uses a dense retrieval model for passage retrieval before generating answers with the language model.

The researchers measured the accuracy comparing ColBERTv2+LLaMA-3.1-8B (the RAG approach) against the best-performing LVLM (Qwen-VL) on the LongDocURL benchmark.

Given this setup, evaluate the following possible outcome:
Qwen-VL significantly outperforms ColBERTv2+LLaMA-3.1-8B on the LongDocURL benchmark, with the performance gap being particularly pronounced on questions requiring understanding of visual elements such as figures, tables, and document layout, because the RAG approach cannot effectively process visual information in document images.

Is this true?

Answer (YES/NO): NO